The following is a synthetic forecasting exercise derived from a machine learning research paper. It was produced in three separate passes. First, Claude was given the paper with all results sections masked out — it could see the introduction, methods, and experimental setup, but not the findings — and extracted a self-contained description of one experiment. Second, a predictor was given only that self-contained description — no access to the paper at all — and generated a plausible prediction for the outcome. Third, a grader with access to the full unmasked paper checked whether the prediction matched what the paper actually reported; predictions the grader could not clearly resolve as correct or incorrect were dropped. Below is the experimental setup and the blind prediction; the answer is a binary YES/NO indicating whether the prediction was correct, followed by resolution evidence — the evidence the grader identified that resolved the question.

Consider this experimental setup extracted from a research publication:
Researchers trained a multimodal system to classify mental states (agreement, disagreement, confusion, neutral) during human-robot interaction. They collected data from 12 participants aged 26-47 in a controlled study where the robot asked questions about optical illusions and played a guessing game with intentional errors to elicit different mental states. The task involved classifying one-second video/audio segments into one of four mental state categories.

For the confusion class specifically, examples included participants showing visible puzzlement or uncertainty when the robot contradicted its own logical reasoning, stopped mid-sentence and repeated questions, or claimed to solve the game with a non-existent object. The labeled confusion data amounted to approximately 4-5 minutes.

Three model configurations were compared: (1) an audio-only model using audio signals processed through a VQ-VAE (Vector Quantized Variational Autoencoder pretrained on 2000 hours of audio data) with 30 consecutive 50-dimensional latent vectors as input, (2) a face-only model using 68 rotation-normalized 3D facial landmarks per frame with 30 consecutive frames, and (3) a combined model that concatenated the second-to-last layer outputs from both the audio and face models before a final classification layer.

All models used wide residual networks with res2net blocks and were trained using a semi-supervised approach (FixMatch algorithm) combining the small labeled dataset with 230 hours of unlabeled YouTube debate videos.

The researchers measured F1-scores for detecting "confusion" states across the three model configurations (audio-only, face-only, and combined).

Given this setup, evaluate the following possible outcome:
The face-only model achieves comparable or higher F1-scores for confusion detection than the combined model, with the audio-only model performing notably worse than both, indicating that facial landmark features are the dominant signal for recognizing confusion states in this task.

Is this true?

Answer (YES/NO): NO